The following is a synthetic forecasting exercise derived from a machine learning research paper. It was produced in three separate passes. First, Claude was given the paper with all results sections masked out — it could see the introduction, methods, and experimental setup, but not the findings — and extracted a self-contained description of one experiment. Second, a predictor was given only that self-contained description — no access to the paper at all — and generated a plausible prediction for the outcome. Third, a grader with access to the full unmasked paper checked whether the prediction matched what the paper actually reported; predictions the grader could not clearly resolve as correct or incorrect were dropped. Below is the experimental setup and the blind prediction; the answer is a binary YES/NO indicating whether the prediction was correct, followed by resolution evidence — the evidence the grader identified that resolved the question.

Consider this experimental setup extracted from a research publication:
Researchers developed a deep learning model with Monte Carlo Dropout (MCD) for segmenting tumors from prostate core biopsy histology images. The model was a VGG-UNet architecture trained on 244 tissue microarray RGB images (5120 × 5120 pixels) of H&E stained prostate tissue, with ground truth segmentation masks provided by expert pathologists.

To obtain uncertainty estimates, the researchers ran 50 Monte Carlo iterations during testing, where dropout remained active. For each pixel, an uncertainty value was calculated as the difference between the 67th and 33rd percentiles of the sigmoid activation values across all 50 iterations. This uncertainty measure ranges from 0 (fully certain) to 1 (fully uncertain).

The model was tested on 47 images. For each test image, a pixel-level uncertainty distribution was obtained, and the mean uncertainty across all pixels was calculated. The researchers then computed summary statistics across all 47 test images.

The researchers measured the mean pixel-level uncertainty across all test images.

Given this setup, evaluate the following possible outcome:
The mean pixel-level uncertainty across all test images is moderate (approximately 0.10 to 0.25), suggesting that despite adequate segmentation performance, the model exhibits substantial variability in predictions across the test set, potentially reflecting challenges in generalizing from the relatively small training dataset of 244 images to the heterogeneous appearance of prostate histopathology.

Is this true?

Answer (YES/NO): NO